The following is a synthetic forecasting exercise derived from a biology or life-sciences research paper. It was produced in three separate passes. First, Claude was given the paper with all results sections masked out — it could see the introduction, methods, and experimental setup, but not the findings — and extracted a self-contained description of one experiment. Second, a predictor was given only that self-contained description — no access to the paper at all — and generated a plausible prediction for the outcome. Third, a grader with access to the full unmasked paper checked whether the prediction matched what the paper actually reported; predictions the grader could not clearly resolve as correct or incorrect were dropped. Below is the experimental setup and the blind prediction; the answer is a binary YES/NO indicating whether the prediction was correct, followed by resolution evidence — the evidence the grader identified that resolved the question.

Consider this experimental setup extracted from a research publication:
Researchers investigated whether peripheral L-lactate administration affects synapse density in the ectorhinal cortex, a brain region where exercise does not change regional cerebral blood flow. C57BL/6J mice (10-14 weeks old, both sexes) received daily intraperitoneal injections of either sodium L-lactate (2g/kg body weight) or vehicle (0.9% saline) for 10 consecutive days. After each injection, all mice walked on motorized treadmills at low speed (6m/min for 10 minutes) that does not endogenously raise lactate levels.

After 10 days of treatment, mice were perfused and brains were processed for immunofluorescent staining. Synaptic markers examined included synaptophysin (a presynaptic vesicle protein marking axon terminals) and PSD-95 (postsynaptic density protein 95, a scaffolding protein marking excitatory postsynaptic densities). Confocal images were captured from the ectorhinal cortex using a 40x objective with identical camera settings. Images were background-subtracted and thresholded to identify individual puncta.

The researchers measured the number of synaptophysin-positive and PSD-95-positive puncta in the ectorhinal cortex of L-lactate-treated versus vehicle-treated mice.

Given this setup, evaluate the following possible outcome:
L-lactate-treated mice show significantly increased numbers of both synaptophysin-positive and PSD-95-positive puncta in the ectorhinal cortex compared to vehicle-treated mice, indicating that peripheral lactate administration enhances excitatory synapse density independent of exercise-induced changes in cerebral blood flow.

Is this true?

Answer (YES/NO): NO